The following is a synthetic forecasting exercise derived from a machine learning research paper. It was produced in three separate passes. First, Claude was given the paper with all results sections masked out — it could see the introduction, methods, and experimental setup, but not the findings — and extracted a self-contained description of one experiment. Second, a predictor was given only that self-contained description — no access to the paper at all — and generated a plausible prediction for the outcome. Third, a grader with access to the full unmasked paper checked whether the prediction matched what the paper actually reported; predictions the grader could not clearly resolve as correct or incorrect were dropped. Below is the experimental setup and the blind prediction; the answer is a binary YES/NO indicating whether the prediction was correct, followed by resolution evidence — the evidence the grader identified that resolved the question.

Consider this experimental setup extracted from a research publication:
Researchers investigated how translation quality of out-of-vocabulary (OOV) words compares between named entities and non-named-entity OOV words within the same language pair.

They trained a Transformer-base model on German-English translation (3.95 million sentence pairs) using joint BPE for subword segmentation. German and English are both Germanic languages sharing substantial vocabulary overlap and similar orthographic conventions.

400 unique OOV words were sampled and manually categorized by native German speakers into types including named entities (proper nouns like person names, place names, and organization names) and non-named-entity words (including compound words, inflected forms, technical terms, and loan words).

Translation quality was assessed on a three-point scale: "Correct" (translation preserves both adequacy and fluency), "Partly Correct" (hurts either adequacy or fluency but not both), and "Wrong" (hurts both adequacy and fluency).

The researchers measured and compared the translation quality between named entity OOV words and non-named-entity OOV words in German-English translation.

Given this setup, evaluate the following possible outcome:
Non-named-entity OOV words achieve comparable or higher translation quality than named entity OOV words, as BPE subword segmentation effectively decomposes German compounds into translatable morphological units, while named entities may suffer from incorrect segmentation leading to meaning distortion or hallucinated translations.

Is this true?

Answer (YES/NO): NO